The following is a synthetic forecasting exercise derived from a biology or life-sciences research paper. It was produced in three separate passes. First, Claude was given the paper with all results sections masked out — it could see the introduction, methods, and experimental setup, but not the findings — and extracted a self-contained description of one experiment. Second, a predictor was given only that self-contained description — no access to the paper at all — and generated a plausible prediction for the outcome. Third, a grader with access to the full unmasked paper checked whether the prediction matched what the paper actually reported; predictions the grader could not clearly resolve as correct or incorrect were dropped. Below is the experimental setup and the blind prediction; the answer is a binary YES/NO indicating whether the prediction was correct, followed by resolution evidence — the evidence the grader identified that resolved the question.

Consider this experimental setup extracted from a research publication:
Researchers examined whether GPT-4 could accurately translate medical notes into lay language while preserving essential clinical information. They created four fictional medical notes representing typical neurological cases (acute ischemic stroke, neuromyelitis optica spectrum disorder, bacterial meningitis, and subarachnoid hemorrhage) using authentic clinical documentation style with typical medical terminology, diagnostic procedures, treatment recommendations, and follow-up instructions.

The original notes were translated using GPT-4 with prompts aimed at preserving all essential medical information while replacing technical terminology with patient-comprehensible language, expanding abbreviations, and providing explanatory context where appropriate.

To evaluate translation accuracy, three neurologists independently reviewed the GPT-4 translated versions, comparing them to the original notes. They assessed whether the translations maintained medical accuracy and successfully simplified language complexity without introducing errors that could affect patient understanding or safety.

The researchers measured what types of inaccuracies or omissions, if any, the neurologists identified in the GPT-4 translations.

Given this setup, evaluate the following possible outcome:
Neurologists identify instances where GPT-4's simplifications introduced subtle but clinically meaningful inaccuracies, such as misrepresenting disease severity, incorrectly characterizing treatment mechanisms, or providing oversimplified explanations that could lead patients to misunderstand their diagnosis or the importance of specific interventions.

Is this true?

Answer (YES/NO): NO